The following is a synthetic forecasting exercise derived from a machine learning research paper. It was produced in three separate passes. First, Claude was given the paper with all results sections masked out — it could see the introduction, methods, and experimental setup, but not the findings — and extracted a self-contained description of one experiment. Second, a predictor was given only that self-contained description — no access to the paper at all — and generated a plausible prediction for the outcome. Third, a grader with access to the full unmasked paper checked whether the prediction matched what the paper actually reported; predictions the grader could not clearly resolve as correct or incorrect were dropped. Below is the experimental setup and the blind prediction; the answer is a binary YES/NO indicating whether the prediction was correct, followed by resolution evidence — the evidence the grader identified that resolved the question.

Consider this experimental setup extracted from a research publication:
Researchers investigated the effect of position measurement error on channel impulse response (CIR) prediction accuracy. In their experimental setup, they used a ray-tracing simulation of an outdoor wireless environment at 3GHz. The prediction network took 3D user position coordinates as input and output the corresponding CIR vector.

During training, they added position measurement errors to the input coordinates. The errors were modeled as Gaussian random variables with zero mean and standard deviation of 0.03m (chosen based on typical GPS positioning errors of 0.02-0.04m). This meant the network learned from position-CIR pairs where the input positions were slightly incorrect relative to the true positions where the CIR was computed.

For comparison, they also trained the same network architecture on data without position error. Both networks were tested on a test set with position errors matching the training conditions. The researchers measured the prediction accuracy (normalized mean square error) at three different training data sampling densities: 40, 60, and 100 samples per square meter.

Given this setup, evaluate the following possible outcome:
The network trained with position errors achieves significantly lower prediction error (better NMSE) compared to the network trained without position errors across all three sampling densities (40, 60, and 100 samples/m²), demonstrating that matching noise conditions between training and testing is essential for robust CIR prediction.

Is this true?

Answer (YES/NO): NO